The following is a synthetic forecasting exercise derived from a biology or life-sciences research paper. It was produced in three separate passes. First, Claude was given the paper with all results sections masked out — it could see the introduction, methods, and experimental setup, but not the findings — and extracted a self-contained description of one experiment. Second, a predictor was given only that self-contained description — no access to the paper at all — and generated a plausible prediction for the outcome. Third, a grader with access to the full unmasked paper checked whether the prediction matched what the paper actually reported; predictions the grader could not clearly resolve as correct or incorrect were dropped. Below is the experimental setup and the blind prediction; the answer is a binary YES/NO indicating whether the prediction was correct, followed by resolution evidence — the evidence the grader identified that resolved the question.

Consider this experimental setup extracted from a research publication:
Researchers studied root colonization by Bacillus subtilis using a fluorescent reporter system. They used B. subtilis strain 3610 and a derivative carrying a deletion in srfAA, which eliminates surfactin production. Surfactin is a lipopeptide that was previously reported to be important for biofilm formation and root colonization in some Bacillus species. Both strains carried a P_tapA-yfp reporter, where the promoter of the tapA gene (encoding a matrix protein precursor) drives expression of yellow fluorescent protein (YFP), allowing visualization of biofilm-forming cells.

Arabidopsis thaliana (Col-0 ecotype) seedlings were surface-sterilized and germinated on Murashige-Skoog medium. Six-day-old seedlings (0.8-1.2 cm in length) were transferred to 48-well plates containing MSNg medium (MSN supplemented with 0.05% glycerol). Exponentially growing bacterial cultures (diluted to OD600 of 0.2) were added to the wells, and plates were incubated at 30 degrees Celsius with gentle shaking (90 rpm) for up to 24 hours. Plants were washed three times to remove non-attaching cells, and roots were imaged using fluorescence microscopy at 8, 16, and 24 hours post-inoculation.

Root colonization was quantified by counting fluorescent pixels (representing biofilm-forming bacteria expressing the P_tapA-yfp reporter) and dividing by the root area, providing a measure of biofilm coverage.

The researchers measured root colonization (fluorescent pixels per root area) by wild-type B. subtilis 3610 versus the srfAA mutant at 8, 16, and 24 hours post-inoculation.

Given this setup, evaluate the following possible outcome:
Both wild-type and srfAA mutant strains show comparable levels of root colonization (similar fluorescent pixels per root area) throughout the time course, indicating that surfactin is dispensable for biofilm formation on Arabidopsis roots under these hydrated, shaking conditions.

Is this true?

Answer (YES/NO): YES